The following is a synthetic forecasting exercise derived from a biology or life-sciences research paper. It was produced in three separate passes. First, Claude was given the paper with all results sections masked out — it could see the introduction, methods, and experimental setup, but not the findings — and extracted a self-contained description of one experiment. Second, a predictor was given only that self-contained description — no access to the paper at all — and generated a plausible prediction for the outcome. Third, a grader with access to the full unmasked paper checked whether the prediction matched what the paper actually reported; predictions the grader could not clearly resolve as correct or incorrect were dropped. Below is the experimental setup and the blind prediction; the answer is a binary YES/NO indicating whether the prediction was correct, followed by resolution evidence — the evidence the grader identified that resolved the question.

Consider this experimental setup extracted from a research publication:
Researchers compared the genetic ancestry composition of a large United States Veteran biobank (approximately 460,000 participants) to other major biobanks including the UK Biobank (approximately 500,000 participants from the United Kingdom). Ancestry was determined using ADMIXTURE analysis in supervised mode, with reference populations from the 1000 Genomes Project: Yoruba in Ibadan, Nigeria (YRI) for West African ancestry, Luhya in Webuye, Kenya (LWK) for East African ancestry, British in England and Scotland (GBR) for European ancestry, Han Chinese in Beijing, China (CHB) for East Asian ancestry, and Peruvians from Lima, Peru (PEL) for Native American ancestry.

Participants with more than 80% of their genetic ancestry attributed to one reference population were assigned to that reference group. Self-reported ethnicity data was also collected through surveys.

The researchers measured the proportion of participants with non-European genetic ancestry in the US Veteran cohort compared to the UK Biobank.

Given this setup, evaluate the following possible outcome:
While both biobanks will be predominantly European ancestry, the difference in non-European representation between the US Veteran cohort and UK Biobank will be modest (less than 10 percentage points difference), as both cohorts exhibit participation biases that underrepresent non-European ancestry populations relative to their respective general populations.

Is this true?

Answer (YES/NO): NO